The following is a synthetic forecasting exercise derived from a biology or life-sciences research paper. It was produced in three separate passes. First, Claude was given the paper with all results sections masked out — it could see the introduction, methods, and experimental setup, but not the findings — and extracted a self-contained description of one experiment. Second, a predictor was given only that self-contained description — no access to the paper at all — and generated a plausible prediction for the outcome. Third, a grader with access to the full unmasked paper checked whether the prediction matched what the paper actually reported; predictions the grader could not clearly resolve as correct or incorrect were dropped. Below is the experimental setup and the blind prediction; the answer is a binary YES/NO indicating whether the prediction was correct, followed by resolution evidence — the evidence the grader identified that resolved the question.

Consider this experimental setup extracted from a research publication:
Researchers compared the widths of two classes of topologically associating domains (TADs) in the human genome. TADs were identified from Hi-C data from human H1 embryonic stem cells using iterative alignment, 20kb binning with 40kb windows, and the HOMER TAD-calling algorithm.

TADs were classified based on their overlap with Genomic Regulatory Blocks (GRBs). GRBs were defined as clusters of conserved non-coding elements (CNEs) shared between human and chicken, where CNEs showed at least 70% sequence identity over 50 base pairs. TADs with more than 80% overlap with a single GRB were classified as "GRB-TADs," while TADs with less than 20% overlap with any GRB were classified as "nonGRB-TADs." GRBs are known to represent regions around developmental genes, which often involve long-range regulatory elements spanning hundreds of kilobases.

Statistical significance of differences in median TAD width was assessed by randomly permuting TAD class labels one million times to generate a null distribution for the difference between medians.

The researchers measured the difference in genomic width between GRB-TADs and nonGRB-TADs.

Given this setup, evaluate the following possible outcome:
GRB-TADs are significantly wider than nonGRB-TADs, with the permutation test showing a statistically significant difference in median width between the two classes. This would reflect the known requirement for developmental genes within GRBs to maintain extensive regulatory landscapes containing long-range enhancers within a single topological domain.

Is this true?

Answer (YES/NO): YES